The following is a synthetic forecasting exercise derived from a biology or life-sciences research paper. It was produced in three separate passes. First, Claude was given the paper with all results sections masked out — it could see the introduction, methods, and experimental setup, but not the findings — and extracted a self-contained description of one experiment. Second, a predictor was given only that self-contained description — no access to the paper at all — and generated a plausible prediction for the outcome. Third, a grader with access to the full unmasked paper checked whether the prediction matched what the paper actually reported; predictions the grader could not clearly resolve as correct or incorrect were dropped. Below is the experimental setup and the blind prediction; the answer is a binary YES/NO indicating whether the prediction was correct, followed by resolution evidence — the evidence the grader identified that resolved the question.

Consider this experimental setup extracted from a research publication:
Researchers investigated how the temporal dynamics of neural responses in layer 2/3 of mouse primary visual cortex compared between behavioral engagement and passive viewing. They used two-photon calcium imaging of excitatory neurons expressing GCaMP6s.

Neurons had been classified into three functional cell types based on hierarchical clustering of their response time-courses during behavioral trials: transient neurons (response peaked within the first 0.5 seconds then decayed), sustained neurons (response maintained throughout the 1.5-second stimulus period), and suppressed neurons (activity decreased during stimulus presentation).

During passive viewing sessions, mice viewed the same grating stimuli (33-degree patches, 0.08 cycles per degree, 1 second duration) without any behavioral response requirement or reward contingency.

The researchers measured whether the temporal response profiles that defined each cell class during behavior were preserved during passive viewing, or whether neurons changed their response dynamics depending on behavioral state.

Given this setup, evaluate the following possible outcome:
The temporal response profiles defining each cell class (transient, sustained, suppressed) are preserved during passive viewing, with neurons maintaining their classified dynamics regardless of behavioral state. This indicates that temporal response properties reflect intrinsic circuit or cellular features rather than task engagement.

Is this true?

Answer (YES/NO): YES